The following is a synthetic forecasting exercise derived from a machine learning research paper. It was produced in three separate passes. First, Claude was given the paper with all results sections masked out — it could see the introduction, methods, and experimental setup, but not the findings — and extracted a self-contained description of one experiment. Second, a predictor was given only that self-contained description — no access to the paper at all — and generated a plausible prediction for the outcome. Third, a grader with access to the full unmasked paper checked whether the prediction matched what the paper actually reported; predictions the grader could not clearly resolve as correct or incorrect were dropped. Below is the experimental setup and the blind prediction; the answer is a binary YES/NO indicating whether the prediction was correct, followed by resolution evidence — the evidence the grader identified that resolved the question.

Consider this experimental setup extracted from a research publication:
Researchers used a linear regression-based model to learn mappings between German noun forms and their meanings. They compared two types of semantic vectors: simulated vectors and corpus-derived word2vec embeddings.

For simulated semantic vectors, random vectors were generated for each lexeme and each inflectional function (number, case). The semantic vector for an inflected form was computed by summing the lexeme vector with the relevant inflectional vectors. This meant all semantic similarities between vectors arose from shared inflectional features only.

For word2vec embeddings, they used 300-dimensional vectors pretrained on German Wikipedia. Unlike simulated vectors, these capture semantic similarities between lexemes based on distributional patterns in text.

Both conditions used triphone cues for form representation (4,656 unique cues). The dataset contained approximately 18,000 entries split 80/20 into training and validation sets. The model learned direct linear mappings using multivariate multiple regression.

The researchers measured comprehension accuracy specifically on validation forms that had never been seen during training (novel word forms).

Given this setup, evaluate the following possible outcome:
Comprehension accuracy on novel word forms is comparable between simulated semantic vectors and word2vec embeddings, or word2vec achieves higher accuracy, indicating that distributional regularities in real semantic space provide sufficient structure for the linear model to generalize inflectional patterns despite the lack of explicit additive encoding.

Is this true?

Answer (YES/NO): NO